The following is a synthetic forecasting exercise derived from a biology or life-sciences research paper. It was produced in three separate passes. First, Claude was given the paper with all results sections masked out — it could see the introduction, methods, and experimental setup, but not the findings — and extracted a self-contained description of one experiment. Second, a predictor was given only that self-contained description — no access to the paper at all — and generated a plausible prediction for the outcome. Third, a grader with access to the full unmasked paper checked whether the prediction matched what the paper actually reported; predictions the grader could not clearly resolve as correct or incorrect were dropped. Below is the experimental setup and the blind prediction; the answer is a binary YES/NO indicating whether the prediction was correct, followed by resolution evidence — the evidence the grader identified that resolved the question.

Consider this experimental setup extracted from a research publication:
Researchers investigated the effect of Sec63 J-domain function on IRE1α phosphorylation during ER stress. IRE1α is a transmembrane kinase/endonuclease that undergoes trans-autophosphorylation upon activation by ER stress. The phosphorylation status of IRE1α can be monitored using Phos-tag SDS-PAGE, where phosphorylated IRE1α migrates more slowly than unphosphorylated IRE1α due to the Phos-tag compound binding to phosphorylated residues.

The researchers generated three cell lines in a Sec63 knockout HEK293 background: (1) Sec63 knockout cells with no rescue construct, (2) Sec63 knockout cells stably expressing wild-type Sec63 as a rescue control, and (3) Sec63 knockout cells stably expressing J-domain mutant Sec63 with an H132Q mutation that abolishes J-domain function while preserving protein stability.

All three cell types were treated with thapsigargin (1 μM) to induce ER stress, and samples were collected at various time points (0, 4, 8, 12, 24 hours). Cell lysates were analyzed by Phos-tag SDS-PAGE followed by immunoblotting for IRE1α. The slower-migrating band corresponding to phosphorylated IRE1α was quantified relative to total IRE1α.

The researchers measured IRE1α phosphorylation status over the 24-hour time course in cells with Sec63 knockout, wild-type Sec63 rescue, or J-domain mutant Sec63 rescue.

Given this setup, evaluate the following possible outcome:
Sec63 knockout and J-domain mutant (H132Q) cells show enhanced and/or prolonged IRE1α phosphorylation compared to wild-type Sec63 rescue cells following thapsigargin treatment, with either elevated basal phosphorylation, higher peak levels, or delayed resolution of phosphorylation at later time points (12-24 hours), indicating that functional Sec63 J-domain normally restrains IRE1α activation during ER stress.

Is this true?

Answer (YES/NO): YES